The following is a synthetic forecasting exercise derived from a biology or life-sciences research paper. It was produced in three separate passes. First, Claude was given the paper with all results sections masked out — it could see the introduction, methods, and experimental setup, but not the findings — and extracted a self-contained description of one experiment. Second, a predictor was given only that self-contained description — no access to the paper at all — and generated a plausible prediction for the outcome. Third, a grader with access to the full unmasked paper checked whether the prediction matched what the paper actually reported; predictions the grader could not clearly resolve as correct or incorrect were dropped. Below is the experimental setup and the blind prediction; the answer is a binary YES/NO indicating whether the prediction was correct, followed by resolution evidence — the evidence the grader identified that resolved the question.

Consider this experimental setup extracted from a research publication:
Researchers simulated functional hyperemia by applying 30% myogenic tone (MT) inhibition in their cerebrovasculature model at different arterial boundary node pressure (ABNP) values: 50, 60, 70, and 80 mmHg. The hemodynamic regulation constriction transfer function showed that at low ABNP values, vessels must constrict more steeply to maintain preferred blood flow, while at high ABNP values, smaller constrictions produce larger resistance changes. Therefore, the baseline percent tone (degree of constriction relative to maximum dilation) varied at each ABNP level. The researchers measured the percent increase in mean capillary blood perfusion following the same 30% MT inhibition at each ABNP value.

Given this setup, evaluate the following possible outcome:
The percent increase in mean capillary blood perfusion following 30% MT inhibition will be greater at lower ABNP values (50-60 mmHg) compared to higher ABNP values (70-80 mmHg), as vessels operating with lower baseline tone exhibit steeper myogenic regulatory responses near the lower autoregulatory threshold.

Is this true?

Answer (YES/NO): NO